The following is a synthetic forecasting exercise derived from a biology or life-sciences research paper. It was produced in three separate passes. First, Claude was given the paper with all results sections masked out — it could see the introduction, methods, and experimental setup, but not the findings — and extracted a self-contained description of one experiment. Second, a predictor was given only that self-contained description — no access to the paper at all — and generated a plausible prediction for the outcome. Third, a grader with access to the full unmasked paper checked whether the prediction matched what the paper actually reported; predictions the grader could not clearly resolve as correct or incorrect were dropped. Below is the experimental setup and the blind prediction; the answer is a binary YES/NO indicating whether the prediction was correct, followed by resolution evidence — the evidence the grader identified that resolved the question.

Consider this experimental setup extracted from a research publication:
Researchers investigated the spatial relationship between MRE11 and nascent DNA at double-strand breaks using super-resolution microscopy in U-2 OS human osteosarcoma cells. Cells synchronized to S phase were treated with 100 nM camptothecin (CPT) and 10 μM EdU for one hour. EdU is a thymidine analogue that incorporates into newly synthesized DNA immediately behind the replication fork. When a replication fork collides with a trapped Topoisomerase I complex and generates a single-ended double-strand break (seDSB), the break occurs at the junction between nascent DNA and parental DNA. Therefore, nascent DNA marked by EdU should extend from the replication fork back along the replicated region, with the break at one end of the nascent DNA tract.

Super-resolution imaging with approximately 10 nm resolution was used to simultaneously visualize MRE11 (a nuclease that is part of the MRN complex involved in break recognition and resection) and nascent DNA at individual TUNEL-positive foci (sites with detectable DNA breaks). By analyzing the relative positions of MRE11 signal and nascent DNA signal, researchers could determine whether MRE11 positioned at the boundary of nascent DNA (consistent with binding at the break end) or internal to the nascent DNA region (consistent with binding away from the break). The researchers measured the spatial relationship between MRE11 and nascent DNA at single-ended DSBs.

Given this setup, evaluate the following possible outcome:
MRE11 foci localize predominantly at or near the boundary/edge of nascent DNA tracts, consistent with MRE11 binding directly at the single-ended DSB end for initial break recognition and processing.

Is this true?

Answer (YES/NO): NO